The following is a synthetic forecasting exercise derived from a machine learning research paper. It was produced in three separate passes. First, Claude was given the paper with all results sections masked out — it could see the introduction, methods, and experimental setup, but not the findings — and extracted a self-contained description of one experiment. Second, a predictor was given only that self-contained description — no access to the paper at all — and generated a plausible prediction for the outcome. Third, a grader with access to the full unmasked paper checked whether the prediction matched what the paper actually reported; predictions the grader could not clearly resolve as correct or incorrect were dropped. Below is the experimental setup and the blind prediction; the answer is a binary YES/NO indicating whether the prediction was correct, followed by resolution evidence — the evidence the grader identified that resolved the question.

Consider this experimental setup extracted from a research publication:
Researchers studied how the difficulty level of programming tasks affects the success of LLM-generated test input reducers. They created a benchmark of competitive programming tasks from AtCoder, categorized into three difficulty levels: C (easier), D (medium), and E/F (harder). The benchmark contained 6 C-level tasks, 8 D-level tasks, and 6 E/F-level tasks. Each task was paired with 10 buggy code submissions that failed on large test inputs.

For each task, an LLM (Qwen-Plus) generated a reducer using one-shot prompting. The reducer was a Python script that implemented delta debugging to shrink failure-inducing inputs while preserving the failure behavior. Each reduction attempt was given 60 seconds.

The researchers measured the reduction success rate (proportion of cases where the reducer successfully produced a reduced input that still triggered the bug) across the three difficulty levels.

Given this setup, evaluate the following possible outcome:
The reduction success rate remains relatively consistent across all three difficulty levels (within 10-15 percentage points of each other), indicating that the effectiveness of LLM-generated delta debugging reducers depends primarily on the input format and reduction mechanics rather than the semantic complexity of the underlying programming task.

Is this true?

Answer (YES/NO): YES